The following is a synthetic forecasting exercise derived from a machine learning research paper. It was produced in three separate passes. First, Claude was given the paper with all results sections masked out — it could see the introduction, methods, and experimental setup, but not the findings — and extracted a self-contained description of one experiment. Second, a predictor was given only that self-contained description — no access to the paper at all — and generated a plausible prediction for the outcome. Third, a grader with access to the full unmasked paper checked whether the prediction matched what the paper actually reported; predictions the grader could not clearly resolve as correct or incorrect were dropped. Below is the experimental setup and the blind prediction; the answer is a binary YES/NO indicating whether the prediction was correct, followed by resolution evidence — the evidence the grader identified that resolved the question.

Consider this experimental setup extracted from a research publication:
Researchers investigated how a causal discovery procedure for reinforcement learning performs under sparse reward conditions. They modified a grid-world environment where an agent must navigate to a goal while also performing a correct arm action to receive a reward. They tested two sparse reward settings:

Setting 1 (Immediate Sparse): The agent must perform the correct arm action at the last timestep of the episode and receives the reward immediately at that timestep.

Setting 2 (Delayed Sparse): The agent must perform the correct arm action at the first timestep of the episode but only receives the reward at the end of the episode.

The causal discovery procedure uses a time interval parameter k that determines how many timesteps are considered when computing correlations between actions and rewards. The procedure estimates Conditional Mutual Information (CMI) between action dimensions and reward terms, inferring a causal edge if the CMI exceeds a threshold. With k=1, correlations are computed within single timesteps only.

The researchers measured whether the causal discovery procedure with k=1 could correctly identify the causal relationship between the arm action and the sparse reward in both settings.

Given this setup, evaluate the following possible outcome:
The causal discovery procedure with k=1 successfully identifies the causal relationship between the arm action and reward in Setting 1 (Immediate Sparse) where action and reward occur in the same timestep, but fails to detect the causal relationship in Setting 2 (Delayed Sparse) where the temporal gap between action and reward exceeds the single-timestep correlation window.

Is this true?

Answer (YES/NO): YES